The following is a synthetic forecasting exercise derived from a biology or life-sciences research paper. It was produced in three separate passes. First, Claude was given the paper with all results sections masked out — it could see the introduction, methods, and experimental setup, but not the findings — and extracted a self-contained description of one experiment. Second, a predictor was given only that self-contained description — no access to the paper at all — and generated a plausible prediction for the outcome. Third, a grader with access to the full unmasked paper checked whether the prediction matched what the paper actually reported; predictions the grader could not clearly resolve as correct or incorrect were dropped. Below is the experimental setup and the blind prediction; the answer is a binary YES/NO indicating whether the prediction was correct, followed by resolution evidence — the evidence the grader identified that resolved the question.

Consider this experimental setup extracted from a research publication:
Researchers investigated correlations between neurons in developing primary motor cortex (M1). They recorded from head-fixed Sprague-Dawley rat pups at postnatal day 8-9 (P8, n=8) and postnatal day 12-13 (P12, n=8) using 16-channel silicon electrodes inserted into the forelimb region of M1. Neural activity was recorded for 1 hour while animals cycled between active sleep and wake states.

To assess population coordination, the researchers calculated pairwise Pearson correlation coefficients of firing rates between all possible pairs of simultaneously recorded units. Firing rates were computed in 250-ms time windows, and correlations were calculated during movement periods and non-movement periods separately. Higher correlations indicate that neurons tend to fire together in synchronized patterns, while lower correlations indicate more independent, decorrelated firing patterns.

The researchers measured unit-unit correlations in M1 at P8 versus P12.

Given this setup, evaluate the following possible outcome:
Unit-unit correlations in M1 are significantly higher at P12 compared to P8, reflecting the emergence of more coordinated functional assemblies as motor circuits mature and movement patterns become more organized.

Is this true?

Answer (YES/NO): NO